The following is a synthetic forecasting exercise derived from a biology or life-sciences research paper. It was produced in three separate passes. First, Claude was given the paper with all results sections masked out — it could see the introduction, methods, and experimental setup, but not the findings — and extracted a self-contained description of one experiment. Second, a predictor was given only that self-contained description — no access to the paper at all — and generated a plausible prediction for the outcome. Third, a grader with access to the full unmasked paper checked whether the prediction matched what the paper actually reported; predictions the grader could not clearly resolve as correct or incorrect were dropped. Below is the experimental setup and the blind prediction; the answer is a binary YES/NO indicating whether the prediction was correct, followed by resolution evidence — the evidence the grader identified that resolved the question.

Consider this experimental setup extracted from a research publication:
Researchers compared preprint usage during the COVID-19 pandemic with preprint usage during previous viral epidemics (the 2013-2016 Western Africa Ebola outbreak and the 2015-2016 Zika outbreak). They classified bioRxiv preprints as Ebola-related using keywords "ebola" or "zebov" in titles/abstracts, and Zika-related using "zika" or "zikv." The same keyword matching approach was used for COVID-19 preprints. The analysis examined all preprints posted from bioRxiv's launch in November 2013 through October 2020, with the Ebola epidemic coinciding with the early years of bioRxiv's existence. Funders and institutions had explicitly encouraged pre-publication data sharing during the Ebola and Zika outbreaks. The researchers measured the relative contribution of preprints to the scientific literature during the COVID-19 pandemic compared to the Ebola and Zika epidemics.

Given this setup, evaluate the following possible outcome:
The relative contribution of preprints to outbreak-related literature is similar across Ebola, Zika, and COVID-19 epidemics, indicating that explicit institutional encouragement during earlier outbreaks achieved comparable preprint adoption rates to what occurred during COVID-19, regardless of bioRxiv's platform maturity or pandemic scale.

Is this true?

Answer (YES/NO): NO